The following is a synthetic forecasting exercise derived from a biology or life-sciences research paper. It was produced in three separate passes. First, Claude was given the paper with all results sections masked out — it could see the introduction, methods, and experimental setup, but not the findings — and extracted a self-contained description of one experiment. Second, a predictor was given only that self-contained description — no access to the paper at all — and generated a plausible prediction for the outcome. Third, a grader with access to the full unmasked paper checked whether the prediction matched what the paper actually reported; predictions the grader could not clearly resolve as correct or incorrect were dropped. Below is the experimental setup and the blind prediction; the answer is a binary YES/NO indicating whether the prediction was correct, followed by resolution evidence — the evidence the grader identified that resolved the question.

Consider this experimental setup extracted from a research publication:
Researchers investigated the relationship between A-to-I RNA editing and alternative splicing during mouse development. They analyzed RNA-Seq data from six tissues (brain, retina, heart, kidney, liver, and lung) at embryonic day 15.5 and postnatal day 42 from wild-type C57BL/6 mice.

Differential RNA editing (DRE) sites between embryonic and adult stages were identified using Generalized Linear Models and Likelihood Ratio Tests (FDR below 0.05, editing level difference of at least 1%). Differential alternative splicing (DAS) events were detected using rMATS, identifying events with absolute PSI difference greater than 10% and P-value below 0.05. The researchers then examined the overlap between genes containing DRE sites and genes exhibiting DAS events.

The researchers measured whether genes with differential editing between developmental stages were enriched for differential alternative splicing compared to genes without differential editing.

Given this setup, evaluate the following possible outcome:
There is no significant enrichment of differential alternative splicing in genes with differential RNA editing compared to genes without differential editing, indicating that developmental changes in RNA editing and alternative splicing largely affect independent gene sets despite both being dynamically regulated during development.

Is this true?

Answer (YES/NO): NO